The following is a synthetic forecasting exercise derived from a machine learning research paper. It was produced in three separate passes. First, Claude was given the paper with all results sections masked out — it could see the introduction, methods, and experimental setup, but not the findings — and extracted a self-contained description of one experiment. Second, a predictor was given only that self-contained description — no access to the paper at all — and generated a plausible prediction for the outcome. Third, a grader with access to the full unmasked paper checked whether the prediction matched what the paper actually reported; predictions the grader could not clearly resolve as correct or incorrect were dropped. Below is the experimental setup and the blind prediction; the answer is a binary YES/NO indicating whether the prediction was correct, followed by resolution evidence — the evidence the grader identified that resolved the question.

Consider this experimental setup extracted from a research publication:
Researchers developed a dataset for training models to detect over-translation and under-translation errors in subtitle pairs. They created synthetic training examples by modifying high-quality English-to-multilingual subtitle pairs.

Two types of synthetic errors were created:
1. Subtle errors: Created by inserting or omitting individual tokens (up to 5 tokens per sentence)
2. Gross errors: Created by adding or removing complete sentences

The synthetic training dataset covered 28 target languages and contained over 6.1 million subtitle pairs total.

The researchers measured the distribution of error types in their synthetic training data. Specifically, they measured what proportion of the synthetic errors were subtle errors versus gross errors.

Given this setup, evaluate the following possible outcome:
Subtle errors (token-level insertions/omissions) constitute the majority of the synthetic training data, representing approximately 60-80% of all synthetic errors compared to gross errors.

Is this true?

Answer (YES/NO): NO